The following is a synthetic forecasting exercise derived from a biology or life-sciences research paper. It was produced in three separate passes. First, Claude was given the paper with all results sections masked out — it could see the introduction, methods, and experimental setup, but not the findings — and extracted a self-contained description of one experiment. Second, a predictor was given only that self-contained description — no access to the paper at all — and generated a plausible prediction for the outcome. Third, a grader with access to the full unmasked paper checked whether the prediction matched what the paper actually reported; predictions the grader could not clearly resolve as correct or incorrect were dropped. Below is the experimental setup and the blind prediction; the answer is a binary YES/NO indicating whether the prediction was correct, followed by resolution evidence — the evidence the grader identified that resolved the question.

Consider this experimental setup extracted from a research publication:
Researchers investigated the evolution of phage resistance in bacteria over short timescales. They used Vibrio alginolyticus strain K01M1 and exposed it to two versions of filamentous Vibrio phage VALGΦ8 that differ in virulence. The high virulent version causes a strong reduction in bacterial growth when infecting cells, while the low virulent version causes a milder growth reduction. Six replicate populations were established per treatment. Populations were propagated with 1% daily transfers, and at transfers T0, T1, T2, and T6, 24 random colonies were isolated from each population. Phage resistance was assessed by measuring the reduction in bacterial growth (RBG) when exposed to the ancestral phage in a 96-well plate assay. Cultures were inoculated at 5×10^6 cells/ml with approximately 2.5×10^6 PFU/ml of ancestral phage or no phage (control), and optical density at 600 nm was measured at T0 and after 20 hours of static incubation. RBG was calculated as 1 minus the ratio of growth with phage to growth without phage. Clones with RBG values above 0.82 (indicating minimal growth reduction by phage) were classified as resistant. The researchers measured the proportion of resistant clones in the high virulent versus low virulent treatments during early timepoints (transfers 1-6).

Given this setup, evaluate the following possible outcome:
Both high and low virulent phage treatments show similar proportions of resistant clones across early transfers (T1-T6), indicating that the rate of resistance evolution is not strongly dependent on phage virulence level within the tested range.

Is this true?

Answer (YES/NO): NO